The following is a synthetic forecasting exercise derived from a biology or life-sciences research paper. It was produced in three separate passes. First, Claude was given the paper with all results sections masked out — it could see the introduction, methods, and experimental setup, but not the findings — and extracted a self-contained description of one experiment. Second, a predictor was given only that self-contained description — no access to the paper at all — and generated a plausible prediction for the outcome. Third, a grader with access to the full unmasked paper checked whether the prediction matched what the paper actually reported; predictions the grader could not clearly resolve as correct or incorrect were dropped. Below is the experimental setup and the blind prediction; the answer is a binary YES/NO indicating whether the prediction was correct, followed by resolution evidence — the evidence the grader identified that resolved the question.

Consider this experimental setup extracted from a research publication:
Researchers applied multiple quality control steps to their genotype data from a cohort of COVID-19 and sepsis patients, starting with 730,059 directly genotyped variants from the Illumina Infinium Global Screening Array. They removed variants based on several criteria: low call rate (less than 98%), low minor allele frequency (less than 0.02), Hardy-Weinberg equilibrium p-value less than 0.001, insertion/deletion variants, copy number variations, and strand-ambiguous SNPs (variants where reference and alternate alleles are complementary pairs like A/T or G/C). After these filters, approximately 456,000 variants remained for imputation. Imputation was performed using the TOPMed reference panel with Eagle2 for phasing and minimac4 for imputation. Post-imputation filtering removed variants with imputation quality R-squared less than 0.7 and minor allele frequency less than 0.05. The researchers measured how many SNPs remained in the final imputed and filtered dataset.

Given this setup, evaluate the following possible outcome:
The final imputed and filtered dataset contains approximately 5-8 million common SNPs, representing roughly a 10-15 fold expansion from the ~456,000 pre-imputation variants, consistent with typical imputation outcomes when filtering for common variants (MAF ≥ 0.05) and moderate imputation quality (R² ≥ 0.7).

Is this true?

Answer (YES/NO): YES